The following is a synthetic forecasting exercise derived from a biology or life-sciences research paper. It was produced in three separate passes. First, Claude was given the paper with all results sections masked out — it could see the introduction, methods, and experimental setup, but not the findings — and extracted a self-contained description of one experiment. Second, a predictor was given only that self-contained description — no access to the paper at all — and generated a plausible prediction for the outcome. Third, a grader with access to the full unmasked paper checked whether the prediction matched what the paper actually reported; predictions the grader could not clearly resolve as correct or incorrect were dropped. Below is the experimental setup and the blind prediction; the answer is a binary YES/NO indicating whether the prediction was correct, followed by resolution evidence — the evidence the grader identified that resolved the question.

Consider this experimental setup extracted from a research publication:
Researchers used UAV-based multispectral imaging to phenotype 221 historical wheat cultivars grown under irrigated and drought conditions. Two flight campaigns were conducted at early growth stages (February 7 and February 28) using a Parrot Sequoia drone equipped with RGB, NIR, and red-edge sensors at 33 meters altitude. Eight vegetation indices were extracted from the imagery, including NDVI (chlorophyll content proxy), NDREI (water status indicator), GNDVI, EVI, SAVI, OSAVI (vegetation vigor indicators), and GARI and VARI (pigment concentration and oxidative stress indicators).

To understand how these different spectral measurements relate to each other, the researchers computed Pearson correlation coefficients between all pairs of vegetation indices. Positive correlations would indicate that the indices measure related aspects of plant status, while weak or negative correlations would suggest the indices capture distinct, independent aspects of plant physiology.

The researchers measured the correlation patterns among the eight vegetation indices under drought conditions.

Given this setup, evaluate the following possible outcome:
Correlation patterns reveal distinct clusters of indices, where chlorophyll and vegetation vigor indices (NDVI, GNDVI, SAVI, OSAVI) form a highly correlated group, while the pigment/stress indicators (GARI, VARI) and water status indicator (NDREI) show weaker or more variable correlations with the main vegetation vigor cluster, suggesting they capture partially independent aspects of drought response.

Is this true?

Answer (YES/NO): NO